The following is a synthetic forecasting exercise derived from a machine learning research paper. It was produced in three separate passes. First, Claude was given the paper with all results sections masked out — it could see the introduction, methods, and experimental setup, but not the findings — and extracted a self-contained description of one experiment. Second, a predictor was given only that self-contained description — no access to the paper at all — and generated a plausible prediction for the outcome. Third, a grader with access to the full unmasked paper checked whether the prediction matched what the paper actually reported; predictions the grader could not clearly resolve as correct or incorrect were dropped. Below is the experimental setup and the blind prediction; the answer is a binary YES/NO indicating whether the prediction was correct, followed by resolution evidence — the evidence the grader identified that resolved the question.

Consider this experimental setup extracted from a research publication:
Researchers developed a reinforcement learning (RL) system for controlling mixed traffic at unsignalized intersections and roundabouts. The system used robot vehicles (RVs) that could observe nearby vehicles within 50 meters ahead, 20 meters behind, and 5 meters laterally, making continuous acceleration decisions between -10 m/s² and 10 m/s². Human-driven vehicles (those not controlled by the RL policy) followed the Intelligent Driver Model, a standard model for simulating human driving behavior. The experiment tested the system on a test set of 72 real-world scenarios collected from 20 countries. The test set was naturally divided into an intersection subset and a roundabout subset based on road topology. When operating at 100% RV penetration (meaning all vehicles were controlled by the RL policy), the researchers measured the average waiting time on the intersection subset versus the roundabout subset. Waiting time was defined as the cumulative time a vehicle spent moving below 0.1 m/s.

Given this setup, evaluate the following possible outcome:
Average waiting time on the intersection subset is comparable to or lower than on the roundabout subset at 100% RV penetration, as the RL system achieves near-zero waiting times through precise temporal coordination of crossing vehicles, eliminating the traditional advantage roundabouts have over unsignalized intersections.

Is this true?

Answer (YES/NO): NO